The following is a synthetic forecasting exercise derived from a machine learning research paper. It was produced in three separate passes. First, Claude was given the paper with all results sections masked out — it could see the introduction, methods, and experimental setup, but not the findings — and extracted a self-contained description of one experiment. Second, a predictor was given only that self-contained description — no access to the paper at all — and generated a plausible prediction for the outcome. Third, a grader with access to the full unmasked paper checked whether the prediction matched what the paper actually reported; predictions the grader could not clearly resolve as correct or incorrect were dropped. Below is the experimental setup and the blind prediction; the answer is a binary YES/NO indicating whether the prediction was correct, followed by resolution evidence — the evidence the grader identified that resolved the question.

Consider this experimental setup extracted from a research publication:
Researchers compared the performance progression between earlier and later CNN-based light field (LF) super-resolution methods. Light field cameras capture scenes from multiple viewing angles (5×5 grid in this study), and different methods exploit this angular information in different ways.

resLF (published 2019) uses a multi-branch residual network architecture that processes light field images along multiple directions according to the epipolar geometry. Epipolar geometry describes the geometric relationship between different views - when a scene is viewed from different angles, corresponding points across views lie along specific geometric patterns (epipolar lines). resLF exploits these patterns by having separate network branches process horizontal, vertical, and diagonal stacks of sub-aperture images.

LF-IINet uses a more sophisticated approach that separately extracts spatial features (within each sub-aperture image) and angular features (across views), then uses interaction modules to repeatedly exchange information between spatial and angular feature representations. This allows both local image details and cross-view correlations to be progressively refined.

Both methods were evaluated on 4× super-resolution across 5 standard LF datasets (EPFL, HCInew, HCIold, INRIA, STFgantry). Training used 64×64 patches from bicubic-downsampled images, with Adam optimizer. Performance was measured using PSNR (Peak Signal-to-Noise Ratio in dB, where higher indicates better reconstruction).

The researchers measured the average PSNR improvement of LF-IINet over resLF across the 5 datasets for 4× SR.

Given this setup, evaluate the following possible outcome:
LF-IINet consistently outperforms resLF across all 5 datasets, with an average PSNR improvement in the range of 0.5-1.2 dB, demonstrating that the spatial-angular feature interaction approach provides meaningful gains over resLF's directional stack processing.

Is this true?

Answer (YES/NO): YES